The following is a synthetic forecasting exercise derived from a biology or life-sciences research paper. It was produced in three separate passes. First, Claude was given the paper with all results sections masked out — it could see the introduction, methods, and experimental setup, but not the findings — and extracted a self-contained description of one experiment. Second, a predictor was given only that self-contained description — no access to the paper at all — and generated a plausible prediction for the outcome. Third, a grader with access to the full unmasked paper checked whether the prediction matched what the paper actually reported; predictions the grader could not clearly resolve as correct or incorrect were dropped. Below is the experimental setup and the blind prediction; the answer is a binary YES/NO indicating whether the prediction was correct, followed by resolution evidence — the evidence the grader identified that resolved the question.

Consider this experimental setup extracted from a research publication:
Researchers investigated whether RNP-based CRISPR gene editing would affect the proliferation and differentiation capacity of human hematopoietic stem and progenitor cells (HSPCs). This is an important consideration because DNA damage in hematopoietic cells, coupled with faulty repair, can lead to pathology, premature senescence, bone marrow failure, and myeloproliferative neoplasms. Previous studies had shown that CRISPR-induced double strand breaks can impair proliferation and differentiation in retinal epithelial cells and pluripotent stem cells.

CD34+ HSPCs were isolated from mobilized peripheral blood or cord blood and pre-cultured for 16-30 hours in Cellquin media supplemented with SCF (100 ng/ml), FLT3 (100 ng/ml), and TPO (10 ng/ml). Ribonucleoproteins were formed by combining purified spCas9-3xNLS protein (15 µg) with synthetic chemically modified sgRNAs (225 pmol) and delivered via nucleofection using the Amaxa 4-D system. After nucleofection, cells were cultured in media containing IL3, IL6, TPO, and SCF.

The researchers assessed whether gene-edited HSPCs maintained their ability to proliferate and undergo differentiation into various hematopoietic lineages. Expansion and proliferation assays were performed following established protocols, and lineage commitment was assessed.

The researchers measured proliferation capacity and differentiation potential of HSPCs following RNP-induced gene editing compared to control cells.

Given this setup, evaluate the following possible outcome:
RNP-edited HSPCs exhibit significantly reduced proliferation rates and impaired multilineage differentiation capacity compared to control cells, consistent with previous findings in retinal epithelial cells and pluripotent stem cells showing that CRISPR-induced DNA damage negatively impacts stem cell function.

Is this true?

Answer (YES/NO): NO